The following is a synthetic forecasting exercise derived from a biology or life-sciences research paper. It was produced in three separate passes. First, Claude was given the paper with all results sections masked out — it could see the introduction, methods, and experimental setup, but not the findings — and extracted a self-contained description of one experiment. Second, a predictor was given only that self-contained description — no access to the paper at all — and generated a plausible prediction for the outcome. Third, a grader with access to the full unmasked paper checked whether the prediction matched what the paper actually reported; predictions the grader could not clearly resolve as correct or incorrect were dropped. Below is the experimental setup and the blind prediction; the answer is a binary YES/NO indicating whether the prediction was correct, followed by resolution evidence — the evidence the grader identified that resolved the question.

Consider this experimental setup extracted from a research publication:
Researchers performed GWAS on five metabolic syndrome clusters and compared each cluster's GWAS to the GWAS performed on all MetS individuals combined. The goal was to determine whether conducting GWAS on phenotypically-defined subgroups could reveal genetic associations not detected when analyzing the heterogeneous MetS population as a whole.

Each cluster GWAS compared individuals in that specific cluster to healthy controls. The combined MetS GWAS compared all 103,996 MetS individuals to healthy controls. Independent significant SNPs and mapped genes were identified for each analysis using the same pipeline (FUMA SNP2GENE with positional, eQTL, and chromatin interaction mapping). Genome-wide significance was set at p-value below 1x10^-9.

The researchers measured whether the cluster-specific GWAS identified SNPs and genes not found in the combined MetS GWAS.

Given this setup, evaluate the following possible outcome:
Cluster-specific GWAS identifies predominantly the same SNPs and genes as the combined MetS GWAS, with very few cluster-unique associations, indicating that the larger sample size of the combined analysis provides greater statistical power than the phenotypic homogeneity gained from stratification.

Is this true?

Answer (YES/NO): NO